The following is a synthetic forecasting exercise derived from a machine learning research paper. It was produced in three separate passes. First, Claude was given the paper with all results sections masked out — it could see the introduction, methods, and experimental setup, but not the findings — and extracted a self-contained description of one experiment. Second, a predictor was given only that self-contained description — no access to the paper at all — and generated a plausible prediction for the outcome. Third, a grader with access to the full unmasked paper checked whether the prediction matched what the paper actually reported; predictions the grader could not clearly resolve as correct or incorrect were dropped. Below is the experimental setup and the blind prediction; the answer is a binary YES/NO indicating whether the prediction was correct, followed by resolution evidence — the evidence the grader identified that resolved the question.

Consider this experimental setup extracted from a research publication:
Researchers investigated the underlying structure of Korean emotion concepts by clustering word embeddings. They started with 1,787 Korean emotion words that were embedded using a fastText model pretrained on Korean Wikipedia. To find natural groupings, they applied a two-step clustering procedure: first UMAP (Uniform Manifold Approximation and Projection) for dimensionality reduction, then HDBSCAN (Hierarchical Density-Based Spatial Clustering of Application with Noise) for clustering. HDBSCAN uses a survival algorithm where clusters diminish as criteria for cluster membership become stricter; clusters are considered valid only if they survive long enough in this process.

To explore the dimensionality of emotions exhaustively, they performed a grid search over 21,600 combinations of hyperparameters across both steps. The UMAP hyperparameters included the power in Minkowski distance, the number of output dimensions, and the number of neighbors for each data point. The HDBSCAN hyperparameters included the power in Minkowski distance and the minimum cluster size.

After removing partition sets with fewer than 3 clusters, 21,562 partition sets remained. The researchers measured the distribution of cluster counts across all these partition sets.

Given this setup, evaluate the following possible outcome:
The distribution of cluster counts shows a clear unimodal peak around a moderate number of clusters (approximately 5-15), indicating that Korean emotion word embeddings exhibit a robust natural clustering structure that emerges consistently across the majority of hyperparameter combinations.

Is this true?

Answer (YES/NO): NO